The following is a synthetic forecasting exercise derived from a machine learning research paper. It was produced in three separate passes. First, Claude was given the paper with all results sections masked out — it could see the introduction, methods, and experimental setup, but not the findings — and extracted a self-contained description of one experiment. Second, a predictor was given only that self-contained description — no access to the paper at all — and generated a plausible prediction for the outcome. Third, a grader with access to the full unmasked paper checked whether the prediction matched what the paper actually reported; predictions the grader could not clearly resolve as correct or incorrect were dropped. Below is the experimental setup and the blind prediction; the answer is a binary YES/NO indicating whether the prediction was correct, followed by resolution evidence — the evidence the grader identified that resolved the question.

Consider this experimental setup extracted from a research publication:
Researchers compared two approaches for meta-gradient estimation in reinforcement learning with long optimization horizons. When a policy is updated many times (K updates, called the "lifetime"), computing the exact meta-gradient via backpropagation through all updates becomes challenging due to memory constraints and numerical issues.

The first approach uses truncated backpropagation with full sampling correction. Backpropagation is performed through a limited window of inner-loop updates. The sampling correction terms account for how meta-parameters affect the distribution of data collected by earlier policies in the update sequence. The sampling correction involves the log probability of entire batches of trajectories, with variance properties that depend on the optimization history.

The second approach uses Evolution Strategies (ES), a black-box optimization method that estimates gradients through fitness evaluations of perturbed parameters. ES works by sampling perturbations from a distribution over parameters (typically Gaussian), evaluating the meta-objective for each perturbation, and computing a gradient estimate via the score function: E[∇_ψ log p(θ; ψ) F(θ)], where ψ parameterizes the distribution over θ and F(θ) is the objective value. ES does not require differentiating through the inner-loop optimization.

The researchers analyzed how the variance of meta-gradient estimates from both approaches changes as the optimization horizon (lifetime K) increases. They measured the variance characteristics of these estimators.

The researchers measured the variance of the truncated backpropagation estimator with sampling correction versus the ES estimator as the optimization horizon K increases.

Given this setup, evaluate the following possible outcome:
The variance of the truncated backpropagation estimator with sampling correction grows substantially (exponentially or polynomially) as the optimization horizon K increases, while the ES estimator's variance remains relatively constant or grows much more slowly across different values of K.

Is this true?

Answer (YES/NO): YES